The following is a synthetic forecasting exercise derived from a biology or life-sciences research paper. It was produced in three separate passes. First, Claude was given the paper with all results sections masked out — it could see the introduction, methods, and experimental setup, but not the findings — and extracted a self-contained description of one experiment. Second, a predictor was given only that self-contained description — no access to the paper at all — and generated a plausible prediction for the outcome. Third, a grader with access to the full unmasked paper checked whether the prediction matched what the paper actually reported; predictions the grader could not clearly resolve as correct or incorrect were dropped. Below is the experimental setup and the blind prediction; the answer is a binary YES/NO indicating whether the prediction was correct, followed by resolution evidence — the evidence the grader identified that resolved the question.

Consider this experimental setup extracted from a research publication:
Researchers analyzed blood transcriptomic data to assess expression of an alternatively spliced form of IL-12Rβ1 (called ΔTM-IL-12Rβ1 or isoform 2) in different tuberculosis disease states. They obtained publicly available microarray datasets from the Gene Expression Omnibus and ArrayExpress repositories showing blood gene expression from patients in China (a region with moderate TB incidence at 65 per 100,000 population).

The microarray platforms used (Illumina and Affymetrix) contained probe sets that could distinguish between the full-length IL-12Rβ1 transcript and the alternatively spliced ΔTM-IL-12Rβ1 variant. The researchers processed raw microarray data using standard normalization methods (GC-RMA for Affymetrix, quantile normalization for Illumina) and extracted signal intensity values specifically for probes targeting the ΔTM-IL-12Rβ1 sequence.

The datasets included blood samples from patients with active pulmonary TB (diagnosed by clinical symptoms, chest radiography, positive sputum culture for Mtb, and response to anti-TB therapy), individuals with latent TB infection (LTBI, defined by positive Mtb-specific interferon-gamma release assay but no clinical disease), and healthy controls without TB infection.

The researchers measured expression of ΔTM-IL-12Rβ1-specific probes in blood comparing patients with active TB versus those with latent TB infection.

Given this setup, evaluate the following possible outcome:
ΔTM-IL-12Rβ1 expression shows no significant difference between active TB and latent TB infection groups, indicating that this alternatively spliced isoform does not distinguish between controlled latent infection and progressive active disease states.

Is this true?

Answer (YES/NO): NO